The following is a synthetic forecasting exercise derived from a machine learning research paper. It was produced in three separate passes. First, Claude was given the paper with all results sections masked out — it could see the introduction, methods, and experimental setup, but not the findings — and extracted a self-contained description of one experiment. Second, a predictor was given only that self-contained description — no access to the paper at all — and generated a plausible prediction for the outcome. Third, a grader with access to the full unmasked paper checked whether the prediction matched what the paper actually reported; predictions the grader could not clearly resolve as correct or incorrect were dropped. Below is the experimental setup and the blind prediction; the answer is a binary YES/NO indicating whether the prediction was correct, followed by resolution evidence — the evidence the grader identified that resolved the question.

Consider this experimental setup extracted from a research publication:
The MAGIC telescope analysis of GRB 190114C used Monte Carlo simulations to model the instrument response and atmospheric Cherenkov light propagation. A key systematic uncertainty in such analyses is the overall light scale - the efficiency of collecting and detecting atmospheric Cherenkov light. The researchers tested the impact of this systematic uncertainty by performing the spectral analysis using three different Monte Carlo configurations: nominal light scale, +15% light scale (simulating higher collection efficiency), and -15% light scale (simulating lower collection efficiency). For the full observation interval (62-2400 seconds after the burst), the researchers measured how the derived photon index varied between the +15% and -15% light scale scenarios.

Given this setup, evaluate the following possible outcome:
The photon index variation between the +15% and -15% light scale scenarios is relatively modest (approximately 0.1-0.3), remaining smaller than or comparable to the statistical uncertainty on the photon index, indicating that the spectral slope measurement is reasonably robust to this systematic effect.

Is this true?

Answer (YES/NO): NO